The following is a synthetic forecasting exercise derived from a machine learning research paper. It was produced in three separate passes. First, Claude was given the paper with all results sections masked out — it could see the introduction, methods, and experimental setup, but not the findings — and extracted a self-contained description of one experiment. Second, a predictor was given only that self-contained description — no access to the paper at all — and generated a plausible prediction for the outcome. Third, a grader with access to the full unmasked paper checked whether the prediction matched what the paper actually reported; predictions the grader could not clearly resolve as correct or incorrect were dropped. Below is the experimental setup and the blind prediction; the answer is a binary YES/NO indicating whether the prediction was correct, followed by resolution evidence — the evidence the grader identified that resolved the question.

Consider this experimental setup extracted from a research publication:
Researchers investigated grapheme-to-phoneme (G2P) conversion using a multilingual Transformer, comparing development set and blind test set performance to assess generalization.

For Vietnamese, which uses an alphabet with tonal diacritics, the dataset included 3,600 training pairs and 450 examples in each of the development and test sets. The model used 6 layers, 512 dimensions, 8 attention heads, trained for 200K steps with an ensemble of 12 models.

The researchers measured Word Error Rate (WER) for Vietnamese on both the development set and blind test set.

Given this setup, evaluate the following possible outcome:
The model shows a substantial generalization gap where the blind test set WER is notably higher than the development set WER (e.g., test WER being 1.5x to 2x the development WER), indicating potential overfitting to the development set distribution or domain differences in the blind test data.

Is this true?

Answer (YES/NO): NO